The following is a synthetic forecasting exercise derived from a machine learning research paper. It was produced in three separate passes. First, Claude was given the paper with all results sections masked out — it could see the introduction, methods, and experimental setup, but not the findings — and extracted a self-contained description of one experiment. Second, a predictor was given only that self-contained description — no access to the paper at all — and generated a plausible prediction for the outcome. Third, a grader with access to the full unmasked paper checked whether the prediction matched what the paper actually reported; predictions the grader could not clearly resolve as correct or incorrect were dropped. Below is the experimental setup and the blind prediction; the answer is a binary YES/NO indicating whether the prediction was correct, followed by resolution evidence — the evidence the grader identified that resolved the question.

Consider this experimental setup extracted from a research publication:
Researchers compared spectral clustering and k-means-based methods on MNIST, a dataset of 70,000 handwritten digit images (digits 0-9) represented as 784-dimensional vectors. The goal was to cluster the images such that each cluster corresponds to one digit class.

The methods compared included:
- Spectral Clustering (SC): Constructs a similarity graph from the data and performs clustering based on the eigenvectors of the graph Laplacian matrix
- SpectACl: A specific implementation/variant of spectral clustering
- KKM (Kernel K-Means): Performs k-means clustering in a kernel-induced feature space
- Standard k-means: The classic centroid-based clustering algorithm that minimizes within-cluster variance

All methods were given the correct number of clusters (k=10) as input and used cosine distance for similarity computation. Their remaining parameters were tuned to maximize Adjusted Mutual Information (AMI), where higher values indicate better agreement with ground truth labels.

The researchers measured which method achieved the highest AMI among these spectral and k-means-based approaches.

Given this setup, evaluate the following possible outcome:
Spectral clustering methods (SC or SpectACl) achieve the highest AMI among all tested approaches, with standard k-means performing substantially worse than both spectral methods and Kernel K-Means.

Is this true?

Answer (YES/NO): NO